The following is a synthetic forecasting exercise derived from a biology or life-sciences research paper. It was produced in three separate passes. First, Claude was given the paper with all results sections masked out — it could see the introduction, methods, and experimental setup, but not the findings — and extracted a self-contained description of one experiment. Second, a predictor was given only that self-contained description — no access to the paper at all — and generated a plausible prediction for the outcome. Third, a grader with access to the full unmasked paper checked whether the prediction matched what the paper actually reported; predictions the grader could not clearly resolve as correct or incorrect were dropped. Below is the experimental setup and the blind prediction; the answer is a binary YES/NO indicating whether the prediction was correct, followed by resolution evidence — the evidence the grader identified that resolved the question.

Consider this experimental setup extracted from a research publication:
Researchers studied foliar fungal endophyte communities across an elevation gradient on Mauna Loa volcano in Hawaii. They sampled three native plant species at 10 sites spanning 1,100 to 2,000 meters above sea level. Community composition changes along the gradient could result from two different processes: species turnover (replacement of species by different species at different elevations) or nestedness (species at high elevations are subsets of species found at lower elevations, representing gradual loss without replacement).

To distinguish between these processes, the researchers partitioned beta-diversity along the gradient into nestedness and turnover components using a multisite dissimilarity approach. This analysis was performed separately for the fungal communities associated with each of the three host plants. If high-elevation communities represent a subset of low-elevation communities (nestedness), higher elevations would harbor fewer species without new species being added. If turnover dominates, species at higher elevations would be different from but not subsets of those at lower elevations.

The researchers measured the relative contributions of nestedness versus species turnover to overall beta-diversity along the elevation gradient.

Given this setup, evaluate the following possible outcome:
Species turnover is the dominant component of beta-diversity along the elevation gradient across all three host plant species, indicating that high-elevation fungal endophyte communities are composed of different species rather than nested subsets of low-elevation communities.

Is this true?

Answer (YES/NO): YES